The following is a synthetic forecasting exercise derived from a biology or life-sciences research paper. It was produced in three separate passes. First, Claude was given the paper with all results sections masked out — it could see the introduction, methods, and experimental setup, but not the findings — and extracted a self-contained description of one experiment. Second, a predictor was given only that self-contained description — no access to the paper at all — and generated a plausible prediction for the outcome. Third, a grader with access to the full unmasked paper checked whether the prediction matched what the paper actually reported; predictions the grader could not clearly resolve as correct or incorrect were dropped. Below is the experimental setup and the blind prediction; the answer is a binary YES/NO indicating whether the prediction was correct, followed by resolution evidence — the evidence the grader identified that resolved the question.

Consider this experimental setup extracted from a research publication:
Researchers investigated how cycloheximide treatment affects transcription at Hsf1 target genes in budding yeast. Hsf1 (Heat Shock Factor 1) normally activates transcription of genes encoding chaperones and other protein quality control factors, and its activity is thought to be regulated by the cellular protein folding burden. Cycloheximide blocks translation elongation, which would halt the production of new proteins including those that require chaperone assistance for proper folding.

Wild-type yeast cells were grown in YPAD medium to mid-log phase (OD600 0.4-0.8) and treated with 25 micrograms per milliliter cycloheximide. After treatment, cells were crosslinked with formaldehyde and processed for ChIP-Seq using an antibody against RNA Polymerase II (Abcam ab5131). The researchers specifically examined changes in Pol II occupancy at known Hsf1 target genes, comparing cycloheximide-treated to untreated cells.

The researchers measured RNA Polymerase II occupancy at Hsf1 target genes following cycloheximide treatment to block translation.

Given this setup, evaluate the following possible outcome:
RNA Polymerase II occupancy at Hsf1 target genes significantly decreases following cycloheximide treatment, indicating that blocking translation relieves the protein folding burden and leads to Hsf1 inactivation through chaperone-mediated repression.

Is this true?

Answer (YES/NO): YES